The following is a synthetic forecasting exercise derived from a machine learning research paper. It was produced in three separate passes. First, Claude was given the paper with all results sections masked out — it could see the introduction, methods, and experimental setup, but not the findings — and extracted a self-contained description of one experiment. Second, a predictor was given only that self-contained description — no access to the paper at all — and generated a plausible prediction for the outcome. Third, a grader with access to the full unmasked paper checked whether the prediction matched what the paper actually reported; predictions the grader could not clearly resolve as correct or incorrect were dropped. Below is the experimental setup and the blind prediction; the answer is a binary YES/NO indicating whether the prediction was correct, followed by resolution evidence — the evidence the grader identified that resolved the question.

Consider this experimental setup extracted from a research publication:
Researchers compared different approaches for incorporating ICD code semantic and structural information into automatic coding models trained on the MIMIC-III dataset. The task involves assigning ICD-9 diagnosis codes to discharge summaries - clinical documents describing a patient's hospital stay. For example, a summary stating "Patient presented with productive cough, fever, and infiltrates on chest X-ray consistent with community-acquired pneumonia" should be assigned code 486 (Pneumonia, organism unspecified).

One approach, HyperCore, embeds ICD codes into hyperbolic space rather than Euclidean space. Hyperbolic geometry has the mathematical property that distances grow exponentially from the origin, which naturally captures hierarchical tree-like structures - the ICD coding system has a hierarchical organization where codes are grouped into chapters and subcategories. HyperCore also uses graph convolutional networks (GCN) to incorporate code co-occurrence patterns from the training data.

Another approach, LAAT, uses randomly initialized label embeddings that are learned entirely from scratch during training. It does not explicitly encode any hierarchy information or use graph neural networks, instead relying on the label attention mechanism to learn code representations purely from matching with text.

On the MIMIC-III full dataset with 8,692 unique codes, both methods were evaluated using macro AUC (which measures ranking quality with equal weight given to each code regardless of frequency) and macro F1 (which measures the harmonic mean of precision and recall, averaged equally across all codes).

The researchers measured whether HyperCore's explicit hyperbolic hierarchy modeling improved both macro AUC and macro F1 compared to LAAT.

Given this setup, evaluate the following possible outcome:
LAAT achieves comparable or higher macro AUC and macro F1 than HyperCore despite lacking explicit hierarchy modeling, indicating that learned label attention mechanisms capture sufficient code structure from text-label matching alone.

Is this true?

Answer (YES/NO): NO